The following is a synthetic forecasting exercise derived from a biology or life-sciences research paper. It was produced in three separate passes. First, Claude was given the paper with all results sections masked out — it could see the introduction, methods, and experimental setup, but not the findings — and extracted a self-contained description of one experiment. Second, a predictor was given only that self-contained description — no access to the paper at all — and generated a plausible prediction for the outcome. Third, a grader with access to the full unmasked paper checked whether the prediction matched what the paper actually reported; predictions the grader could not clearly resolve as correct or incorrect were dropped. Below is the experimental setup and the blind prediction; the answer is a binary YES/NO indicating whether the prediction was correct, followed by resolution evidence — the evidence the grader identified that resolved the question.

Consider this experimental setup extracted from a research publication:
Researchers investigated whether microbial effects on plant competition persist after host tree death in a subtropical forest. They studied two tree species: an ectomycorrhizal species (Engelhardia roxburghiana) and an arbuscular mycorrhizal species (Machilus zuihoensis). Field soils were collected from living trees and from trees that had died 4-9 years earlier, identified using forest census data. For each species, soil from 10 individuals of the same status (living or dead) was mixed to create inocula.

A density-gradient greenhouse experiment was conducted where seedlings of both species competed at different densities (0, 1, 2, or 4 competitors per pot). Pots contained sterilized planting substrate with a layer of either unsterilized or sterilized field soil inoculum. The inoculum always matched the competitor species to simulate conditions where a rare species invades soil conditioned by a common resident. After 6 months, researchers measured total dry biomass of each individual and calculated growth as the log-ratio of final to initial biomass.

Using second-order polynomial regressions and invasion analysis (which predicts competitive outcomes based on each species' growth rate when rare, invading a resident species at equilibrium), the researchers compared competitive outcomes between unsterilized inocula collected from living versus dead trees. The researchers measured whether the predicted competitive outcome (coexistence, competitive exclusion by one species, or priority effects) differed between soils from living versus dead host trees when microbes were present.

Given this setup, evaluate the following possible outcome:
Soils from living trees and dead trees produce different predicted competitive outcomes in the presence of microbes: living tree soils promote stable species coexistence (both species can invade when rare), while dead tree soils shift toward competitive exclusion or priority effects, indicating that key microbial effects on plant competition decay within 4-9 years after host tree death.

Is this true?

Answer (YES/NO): NO